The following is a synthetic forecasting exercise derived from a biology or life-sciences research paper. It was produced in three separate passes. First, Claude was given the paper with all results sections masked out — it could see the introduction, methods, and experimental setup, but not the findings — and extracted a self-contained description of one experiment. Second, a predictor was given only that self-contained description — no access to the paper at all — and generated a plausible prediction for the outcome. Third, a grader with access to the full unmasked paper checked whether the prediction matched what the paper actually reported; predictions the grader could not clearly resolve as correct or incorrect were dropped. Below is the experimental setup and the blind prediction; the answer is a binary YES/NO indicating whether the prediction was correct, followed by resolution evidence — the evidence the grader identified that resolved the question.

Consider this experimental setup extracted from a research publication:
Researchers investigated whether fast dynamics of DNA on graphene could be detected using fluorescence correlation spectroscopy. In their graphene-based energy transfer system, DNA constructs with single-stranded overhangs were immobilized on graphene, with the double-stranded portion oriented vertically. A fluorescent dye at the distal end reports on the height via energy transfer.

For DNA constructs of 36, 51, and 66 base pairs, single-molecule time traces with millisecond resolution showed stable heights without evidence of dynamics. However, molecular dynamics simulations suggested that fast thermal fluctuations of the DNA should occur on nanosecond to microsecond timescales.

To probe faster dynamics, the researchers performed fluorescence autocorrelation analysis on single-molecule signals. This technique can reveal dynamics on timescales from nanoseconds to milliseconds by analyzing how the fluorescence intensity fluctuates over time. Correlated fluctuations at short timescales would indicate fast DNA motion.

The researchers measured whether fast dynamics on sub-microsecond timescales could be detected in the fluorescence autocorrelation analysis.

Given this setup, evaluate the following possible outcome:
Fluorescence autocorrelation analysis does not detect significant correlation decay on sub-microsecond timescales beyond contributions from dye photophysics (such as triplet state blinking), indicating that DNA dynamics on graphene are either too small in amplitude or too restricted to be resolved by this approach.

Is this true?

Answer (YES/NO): NO